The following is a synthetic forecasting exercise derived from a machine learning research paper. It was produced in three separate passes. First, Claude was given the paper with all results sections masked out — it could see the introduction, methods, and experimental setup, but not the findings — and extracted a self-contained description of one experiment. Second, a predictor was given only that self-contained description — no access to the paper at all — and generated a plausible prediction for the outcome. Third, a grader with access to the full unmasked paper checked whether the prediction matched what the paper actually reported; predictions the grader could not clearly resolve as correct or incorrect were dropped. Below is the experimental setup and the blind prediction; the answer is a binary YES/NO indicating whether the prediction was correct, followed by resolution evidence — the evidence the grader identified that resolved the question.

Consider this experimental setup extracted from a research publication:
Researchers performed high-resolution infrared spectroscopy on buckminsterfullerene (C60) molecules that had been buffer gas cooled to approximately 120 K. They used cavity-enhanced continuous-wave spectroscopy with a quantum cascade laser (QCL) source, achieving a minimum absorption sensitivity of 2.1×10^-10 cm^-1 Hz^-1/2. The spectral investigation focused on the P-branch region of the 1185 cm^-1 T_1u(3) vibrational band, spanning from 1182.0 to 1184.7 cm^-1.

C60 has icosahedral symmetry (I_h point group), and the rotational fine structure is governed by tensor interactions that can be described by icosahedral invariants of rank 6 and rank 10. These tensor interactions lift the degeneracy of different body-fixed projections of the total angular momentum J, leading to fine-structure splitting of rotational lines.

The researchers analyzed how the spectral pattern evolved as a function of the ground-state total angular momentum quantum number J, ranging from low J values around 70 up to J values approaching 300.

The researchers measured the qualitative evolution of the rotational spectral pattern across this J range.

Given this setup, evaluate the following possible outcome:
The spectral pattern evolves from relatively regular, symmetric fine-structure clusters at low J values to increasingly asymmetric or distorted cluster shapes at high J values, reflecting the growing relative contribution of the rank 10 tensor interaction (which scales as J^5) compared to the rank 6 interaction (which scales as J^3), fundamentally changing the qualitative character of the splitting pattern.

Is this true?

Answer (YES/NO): NO